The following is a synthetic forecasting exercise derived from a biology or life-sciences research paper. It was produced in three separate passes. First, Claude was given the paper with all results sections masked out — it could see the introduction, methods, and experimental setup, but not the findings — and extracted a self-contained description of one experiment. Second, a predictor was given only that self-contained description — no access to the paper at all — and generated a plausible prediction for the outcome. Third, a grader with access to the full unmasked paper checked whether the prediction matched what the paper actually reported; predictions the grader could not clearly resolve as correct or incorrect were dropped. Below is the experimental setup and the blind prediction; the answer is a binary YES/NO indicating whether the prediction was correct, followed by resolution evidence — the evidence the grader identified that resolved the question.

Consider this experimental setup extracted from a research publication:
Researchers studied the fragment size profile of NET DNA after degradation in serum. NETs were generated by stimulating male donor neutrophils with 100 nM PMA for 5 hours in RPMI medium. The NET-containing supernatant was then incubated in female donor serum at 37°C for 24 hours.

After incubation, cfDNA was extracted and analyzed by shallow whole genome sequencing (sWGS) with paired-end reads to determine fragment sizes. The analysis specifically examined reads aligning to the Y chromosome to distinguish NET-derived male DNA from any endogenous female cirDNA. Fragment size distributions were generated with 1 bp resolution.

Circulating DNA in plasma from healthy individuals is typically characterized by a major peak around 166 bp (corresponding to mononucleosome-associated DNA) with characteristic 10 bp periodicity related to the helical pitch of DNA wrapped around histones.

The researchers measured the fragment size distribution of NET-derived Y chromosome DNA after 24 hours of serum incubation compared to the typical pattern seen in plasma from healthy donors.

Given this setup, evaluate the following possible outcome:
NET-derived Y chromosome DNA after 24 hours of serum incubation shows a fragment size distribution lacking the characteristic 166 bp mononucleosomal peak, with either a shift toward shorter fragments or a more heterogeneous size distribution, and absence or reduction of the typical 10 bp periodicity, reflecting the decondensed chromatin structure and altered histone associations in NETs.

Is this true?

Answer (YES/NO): NO